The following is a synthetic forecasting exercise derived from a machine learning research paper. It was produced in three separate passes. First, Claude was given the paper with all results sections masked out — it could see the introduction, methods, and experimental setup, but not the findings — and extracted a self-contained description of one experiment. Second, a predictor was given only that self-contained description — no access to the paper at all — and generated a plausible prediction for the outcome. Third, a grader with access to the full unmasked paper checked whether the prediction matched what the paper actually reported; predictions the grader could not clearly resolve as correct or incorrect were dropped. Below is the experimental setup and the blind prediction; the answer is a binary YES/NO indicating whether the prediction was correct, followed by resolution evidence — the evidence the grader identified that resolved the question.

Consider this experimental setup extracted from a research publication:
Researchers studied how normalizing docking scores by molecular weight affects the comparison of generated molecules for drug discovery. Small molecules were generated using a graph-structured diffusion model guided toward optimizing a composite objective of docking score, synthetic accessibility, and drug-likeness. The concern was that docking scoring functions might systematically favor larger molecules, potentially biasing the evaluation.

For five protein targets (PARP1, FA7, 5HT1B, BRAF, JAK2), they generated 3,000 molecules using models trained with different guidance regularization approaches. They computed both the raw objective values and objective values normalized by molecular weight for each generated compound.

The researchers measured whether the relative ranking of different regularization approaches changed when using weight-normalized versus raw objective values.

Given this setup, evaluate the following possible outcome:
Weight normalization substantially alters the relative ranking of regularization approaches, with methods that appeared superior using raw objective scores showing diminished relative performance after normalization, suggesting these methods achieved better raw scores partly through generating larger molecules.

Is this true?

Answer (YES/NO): NO